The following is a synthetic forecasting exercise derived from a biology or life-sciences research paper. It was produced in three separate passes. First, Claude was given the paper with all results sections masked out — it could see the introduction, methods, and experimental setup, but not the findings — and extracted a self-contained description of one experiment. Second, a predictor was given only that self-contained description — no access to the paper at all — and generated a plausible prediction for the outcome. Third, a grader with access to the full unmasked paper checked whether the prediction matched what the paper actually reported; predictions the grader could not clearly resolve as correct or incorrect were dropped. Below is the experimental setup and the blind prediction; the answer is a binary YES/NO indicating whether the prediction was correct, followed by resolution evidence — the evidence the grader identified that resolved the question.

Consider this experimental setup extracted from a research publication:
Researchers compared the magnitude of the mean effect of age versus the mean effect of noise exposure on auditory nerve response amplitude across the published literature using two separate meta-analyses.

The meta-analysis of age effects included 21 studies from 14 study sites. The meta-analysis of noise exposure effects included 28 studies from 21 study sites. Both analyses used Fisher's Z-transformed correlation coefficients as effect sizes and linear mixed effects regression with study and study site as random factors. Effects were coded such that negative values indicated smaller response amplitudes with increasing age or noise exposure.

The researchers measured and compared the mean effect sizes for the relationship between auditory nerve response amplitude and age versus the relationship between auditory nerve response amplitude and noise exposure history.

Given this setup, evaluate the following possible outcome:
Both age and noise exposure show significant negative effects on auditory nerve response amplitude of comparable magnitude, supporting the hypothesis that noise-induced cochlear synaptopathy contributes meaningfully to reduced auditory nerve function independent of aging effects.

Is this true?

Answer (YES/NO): NO